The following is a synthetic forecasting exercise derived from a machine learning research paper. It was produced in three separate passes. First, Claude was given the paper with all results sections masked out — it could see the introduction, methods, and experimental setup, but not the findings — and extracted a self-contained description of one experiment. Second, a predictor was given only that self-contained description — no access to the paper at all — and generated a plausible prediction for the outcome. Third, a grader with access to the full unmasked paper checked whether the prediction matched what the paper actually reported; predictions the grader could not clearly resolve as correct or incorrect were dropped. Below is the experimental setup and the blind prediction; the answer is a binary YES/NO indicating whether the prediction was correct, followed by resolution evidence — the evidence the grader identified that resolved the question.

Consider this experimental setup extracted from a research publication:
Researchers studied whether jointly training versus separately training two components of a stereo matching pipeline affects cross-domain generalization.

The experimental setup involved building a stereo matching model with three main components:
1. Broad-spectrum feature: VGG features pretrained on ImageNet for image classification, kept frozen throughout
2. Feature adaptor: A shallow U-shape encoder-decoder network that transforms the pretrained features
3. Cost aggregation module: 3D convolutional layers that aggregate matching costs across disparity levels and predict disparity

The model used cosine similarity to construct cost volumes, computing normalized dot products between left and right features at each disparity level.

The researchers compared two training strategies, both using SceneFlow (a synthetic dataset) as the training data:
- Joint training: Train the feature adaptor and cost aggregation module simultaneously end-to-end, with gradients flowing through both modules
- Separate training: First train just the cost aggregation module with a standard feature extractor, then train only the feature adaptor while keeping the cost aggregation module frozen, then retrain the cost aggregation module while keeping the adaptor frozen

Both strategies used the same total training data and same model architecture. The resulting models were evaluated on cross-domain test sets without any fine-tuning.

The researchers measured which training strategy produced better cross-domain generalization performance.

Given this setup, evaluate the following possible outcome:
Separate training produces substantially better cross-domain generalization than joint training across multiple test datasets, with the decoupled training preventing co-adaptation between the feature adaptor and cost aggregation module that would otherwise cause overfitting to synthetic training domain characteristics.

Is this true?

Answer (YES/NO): NO